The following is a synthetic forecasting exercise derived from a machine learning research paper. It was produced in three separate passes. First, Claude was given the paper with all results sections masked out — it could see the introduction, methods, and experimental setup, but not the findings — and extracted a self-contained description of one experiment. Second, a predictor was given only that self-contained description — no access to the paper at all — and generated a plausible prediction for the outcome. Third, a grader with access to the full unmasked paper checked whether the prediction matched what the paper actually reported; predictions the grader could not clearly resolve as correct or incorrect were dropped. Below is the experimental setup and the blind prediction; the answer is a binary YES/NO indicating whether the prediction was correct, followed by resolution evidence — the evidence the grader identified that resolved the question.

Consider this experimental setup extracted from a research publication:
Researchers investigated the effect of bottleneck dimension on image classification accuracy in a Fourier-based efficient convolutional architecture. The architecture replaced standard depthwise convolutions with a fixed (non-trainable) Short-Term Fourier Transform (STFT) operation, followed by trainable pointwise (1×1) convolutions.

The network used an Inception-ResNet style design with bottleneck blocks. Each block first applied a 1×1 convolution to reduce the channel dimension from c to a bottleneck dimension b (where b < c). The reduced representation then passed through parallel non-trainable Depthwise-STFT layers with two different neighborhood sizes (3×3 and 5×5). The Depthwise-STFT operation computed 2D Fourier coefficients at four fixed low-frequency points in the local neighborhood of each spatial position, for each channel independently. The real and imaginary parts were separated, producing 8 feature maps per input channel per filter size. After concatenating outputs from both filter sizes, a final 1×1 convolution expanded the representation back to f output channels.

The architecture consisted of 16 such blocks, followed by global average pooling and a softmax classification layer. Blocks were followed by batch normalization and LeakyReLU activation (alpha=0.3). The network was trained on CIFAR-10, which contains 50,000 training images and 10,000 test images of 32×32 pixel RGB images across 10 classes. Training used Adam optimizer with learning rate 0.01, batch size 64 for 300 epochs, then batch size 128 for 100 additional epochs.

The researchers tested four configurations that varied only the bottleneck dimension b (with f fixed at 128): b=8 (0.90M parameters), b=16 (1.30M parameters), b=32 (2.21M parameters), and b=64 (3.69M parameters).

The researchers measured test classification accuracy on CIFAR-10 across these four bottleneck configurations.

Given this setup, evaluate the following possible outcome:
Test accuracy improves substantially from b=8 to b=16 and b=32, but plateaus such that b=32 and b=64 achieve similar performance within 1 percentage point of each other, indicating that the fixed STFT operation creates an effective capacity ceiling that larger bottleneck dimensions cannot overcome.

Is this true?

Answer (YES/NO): NO